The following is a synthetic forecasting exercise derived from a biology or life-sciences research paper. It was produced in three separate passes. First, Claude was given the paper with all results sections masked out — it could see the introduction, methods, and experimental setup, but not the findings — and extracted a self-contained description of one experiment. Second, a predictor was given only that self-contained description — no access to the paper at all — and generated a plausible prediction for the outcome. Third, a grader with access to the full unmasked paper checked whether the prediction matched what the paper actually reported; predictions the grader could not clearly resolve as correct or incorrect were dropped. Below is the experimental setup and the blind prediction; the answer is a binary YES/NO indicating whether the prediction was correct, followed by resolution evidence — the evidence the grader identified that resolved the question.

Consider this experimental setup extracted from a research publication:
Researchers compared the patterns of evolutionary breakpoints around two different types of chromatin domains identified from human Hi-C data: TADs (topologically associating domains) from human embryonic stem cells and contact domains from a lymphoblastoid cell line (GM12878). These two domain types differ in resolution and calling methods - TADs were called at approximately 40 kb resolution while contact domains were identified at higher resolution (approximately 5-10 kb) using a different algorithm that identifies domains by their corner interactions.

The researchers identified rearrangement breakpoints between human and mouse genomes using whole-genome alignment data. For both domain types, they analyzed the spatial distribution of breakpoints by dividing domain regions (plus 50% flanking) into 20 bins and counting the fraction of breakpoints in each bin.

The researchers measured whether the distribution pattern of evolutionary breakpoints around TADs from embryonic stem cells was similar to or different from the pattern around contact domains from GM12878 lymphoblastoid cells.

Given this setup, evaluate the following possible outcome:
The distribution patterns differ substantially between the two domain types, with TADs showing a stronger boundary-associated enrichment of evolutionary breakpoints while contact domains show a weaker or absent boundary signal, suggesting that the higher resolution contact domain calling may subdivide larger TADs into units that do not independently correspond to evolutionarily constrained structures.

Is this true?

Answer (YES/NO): NO